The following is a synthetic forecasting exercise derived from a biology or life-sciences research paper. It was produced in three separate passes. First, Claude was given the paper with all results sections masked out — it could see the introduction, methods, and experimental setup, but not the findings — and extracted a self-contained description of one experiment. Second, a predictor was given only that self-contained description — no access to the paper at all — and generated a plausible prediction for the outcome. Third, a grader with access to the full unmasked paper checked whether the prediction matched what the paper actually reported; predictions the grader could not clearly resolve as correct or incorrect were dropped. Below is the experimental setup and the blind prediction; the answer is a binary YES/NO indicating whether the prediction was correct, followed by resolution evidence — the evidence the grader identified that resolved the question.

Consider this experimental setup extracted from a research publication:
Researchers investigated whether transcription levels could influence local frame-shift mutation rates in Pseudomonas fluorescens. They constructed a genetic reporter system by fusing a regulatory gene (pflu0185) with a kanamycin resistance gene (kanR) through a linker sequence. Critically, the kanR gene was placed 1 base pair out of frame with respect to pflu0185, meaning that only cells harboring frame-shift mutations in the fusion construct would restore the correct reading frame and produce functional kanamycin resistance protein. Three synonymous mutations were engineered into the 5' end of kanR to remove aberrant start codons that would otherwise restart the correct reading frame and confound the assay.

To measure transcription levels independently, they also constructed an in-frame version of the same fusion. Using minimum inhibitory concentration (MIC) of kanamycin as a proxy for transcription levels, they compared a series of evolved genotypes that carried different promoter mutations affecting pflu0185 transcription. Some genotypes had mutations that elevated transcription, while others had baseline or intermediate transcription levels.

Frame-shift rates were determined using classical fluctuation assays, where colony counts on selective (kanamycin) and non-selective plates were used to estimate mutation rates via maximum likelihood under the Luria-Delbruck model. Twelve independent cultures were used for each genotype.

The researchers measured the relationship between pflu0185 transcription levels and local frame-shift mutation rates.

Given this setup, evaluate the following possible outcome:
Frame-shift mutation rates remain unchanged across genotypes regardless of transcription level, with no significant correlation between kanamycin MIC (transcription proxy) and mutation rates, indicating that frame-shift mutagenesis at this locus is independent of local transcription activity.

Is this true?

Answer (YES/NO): NO